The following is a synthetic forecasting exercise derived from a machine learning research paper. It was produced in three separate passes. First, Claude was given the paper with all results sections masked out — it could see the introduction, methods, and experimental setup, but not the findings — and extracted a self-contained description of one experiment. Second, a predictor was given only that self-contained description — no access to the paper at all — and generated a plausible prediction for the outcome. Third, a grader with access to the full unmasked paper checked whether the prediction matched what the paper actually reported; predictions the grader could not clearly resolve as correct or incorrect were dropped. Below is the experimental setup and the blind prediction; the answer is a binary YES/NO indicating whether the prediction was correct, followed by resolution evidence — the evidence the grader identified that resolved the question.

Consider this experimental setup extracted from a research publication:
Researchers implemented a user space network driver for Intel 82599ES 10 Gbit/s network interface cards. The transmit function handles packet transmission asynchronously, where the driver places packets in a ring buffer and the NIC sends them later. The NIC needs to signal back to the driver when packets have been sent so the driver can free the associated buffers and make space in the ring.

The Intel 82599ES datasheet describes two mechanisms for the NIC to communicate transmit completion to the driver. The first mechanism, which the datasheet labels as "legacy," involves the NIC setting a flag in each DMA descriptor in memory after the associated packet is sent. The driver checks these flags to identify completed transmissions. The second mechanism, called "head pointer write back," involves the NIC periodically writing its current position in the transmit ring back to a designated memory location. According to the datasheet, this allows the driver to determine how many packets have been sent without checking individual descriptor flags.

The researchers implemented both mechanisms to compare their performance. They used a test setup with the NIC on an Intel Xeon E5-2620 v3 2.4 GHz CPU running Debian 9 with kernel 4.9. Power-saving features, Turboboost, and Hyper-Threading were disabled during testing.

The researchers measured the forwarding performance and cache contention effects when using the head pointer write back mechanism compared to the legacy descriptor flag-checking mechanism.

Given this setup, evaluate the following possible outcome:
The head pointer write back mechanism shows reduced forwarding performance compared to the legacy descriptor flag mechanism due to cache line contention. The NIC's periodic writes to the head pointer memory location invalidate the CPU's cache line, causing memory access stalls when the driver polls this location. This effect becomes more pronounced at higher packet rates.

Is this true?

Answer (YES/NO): NO